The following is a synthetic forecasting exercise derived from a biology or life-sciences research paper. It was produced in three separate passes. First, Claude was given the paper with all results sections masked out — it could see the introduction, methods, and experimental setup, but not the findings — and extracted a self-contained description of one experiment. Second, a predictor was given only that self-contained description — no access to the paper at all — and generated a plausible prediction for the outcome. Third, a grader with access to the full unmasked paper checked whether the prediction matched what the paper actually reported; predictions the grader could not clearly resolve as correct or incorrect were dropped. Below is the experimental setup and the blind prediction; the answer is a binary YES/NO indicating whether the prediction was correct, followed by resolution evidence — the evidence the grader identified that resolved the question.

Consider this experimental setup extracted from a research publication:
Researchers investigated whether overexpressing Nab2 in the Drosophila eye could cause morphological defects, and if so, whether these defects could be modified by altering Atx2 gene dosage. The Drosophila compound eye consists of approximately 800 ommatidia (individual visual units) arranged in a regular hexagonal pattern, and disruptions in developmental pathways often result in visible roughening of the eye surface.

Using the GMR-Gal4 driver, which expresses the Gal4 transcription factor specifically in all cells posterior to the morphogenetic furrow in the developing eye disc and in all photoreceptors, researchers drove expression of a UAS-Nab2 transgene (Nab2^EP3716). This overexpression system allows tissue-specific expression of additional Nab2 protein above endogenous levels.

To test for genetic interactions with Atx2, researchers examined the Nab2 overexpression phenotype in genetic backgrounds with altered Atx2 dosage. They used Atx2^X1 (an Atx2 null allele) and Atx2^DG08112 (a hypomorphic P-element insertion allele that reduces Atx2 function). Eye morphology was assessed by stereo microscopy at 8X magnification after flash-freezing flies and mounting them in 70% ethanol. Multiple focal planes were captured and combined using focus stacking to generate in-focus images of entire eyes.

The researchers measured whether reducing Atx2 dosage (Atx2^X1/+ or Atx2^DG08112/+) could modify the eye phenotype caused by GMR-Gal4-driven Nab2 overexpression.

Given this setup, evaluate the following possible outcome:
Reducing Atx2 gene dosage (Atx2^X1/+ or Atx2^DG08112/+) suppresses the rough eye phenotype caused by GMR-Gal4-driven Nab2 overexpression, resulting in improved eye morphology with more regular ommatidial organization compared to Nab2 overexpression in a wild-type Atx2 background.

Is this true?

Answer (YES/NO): NO